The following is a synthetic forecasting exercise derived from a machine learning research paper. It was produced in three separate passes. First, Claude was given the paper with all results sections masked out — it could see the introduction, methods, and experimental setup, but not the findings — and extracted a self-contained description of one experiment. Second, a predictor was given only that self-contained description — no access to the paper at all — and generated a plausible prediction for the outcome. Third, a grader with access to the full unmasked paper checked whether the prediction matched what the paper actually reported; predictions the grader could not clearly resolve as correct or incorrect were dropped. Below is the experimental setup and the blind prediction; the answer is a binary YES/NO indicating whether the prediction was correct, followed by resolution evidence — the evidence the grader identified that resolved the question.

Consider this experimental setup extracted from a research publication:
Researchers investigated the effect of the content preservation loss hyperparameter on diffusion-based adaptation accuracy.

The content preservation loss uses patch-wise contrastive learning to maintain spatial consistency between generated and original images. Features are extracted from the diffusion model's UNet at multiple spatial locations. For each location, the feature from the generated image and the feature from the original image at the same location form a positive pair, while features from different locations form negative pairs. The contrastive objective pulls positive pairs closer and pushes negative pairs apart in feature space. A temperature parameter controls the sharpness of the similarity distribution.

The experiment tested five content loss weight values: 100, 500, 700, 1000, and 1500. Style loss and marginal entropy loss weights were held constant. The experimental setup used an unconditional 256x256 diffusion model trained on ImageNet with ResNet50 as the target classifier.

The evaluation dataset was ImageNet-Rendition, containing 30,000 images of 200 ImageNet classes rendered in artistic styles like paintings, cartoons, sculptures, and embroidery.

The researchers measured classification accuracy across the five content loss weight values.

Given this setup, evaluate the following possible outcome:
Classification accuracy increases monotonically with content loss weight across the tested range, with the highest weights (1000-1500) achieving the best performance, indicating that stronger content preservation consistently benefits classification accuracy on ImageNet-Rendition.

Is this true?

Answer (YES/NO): NO